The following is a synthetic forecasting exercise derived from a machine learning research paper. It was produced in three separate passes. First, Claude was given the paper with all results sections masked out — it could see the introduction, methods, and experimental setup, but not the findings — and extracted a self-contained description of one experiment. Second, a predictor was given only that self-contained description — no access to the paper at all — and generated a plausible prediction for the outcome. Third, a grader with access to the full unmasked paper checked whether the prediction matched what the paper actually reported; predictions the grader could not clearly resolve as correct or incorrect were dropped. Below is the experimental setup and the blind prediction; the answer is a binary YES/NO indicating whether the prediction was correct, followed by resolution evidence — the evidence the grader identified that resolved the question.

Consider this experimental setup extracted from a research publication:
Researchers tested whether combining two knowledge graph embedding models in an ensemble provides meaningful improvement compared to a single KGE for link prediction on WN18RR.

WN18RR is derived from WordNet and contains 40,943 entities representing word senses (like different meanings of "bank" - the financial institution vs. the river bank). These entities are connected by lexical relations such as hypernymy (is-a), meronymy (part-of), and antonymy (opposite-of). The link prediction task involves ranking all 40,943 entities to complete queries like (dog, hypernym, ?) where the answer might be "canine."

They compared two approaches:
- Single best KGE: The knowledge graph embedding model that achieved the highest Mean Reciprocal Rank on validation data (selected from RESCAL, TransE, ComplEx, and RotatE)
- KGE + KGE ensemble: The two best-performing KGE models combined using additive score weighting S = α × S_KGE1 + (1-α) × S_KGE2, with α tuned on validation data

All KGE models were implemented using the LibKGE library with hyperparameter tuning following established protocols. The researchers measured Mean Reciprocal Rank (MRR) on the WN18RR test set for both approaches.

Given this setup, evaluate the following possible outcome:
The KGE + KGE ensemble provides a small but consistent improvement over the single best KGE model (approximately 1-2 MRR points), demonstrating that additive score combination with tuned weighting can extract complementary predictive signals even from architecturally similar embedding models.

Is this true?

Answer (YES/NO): YES